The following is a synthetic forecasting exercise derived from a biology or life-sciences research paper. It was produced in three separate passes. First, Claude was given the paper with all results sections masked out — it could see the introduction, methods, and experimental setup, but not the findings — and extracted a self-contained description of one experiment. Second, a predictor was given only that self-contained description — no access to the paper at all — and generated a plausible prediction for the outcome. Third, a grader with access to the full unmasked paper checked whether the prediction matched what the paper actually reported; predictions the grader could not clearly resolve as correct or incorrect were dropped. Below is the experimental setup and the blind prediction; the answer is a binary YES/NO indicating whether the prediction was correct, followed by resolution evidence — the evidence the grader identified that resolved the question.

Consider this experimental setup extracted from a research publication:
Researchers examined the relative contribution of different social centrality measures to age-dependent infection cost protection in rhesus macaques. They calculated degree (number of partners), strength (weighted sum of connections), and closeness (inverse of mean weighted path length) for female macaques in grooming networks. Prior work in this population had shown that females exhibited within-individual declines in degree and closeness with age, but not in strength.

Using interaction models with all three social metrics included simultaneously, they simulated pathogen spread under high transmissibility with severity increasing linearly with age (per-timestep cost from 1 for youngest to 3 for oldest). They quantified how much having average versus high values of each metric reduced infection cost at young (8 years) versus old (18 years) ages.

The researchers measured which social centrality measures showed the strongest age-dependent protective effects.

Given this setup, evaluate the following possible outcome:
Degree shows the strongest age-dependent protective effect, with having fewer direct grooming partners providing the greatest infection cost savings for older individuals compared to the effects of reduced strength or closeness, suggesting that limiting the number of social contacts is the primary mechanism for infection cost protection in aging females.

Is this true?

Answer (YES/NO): NO